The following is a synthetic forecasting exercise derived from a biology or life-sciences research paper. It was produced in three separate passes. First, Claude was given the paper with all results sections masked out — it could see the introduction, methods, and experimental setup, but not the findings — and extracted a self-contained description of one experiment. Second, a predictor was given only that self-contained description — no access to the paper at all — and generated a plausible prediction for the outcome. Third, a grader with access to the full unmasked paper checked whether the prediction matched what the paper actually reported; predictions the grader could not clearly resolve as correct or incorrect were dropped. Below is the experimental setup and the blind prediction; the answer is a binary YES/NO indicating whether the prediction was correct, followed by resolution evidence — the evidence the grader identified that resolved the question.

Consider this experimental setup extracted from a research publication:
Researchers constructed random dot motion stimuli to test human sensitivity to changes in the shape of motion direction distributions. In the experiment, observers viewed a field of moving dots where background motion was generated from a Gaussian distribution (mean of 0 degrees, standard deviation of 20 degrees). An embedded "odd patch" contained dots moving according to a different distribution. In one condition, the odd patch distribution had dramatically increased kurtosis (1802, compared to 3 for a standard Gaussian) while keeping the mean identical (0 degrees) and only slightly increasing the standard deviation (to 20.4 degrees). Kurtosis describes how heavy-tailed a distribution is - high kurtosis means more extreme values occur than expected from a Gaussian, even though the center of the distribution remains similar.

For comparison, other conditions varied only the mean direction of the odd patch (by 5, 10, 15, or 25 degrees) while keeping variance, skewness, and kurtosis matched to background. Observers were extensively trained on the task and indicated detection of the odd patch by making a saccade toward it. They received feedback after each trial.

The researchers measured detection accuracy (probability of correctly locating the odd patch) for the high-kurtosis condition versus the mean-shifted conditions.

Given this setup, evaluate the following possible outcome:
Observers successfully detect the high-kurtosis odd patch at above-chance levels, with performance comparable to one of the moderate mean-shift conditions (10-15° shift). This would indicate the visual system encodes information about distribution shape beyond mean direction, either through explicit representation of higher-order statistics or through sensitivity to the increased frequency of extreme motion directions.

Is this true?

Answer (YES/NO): NO